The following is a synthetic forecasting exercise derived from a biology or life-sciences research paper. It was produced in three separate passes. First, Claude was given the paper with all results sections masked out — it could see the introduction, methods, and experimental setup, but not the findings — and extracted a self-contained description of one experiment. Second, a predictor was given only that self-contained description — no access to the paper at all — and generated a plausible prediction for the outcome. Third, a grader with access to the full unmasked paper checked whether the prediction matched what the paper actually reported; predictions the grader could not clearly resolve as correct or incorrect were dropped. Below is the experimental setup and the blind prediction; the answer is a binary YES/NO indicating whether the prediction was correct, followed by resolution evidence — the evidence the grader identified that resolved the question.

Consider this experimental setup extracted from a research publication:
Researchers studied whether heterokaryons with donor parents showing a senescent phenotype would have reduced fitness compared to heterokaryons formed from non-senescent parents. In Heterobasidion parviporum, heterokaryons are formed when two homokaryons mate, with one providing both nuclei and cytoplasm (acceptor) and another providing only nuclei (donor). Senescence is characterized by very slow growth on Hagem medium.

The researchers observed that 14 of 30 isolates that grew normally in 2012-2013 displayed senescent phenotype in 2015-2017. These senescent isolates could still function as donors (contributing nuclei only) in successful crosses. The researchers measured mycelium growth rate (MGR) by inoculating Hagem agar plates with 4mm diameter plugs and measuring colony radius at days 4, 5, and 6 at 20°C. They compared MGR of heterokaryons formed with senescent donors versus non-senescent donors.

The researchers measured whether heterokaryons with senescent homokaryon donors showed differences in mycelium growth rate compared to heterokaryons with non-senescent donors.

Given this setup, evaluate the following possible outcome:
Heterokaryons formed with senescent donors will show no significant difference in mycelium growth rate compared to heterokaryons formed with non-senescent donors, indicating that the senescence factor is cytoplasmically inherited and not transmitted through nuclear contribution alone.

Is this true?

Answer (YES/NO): NO